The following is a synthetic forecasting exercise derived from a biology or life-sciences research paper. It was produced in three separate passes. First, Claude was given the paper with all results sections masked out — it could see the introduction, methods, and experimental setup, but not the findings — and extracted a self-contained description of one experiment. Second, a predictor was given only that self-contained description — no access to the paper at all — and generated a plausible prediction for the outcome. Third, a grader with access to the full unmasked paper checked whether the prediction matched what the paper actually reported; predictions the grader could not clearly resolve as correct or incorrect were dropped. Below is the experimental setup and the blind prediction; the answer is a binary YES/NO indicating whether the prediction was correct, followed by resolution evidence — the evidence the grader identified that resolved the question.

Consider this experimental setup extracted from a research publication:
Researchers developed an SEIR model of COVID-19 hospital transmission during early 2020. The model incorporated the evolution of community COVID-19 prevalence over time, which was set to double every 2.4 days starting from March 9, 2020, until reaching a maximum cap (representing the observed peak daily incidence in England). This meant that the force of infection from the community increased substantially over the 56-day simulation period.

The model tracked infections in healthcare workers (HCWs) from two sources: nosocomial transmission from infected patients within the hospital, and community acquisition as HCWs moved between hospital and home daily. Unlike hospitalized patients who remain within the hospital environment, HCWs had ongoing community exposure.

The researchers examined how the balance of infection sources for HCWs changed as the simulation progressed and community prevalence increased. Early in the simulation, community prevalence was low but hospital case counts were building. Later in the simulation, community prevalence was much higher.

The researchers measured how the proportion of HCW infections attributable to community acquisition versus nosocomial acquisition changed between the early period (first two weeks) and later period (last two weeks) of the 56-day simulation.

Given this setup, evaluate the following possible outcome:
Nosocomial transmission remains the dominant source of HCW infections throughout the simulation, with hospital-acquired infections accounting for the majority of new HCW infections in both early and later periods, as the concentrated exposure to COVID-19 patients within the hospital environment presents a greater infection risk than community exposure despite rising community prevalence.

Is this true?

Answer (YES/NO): YES